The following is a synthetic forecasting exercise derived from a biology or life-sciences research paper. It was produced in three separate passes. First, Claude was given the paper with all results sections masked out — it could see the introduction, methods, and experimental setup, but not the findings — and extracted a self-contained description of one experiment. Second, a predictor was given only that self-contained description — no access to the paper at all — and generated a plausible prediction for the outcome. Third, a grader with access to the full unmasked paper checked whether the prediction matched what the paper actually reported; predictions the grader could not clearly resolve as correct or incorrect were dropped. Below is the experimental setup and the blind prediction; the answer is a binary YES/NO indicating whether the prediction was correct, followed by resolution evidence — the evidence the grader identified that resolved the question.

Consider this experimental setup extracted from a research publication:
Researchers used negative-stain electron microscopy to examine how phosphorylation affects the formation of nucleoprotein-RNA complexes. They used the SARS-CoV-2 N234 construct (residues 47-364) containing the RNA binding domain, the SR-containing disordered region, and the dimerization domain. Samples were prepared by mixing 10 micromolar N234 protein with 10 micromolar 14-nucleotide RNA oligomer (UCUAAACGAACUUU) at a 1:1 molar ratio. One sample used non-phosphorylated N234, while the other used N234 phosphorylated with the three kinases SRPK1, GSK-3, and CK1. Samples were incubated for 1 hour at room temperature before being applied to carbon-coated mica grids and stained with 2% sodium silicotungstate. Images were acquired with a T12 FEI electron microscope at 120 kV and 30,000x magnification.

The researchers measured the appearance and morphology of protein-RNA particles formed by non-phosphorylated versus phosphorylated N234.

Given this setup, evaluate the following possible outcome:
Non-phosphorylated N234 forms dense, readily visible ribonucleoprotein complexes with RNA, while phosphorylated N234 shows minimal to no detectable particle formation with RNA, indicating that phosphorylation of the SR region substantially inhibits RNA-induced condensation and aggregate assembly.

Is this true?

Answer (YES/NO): YES